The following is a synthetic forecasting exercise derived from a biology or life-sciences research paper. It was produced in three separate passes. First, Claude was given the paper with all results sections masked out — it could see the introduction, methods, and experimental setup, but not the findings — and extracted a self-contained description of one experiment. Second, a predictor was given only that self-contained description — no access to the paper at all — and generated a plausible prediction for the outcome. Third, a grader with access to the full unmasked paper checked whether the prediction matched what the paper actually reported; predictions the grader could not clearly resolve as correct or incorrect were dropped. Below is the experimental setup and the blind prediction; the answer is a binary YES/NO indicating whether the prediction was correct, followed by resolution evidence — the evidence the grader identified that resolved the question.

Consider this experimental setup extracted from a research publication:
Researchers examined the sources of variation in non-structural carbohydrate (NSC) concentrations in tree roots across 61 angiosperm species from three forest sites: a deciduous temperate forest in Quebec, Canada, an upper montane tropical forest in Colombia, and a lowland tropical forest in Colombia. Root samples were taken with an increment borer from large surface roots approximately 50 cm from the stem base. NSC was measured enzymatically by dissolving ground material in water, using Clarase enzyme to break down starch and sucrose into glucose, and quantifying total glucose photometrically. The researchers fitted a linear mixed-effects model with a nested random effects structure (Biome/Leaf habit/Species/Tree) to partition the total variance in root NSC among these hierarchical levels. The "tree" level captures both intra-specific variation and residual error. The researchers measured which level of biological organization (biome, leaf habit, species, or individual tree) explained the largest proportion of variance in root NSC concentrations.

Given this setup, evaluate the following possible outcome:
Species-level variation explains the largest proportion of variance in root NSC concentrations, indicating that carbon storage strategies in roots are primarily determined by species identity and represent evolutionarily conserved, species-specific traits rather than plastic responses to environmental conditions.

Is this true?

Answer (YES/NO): YES